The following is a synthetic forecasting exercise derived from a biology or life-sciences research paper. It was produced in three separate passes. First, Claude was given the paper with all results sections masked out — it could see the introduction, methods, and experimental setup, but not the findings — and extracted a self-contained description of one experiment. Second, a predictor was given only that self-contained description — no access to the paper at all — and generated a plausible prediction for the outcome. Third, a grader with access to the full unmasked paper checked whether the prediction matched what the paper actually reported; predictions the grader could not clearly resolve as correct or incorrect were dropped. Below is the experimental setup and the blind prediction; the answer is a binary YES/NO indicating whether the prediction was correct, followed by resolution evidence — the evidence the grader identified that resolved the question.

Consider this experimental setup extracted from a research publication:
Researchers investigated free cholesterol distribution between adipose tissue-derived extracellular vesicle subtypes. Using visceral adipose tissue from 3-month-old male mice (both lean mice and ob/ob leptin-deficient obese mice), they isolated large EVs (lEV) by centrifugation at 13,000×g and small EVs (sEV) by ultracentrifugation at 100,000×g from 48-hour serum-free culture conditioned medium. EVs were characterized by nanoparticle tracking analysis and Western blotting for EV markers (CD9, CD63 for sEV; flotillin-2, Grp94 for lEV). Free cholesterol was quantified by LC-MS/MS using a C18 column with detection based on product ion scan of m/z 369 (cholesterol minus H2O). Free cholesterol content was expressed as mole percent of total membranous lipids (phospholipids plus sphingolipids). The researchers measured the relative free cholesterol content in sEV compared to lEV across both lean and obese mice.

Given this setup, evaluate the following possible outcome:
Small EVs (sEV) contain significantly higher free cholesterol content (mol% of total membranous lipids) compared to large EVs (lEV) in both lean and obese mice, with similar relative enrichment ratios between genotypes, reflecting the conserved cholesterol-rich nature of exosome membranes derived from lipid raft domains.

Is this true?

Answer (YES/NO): YES